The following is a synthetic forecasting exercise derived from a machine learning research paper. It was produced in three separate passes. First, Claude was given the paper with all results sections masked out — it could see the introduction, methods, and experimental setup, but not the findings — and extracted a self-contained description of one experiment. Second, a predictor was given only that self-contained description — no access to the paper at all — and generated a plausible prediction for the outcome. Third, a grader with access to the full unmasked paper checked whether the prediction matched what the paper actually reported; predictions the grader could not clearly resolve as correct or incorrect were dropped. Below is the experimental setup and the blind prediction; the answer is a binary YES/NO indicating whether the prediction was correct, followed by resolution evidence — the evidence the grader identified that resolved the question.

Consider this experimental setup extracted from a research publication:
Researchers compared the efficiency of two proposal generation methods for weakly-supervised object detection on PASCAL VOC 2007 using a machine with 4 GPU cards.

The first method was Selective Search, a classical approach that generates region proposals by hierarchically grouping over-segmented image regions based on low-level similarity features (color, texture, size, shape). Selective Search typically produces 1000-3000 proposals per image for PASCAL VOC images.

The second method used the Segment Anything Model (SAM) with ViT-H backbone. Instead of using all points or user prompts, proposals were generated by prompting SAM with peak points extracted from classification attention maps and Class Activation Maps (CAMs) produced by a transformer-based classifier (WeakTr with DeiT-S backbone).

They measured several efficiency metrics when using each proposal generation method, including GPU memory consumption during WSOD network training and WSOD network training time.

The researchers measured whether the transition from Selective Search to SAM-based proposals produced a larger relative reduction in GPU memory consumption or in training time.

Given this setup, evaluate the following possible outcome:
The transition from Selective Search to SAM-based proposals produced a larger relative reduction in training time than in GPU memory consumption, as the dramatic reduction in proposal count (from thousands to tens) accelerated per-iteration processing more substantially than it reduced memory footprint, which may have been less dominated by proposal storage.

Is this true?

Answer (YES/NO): NO